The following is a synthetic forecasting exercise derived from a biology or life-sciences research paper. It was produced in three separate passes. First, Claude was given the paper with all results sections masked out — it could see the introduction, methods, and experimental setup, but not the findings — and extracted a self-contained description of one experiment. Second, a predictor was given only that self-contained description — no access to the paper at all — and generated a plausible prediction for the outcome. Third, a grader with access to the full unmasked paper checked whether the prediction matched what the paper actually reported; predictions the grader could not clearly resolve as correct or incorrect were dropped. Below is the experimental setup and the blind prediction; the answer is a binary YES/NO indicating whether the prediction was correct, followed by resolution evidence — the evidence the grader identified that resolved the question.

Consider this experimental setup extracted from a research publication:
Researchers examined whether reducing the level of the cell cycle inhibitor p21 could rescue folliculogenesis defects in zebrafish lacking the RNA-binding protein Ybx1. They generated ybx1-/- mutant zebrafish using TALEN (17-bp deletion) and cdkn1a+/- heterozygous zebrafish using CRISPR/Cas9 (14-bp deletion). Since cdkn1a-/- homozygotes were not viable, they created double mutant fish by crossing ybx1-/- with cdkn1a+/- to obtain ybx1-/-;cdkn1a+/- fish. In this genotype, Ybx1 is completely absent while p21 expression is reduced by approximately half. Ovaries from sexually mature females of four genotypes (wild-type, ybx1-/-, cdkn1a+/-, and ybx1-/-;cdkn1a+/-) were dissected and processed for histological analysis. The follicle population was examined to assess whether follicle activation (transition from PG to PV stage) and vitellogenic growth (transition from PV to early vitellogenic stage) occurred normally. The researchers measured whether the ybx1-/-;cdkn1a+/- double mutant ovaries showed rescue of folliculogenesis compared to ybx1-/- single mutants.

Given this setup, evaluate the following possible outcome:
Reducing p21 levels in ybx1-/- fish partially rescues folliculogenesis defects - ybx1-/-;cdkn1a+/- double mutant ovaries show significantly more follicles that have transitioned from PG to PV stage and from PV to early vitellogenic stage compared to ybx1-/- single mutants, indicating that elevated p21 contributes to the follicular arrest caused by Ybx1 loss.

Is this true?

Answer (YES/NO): YES